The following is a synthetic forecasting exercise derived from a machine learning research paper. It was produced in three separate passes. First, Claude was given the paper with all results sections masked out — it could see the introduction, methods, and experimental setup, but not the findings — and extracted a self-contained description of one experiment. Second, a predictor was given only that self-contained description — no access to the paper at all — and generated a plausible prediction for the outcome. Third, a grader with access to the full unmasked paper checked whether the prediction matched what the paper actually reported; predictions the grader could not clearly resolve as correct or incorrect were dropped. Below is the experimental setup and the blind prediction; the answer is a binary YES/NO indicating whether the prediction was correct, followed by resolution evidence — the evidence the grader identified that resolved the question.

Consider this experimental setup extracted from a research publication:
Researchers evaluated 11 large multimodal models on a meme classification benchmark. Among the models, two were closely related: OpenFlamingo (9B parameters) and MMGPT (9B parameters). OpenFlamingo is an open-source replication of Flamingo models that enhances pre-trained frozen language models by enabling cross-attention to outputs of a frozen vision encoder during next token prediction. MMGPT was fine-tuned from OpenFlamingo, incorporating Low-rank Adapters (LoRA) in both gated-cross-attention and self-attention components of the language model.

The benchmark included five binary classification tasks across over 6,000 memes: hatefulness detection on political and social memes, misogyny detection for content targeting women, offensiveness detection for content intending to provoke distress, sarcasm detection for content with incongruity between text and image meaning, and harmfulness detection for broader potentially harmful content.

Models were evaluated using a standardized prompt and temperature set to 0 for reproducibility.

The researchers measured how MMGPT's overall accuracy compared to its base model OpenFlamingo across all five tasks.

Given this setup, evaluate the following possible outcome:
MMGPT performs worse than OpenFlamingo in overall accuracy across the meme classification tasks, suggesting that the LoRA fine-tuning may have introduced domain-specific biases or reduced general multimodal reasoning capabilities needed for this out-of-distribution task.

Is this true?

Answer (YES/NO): YES